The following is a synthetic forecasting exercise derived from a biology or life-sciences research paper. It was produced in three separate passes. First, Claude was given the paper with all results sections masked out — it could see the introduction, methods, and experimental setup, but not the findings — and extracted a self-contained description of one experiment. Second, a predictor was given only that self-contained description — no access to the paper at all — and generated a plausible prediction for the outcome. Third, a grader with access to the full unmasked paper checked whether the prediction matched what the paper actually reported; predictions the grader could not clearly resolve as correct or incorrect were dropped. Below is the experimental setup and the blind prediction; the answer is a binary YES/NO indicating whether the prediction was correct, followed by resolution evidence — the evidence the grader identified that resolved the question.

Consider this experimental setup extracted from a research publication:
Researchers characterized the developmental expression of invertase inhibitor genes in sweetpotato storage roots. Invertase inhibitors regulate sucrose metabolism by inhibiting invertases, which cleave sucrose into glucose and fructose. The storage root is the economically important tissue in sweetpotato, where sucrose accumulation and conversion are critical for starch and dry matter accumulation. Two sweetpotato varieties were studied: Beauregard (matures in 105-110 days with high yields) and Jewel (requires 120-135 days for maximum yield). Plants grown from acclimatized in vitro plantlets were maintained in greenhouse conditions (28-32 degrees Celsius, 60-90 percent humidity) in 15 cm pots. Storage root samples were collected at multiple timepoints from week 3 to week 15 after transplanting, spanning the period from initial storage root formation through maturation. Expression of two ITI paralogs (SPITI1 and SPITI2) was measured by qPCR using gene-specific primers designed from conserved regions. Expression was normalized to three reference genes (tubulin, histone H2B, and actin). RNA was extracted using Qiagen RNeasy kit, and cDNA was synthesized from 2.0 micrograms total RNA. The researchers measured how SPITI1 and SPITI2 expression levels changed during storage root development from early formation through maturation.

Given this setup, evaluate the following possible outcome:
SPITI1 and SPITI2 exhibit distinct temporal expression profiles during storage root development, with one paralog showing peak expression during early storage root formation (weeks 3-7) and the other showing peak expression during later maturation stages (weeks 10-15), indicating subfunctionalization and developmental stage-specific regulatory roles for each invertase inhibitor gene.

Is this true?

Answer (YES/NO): NO